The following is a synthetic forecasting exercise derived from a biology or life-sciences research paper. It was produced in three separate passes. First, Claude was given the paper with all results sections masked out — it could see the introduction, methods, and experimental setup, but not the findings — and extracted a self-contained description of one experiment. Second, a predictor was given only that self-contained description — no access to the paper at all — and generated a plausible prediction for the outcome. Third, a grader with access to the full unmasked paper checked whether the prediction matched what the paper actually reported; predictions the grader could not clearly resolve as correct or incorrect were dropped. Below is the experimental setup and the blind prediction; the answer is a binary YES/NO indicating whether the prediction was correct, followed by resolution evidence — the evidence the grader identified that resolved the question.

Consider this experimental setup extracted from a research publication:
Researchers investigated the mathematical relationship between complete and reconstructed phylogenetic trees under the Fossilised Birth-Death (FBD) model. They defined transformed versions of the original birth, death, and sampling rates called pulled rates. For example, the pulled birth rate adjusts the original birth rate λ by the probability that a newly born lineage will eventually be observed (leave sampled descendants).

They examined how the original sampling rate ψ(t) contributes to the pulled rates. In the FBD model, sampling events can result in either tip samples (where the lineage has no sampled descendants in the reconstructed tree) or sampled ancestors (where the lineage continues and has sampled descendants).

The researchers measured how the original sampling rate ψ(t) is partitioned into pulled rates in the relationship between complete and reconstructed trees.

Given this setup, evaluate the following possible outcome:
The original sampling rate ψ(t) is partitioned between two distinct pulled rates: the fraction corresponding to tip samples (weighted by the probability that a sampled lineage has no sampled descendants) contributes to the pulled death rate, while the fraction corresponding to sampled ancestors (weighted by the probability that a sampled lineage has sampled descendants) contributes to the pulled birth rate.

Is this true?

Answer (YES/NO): NO